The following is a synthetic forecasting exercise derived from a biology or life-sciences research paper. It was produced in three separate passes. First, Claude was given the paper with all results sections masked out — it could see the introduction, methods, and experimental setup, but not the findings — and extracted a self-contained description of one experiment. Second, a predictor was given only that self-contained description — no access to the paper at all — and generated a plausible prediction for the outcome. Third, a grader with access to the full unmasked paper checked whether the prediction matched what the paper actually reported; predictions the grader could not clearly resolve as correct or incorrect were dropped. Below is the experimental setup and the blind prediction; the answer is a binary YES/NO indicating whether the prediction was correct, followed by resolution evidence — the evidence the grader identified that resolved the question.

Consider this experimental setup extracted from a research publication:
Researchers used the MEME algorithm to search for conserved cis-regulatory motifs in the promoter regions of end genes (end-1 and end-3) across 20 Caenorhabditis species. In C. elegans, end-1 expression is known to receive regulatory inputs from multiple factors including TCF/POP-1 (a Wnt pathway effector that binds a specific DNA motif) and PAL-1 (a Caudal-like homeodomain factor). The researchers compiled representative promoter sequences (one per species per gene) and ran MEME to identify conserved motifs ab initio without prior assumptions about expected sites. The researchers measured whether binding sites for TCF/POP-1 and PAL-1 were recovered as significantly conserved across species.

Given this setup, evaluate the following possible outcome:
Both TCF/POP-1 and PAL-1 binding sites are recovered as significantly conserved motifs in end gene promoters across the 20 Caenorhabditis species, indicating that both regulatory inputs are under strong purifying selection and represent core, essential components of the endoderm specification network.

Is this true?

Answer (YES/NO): NO